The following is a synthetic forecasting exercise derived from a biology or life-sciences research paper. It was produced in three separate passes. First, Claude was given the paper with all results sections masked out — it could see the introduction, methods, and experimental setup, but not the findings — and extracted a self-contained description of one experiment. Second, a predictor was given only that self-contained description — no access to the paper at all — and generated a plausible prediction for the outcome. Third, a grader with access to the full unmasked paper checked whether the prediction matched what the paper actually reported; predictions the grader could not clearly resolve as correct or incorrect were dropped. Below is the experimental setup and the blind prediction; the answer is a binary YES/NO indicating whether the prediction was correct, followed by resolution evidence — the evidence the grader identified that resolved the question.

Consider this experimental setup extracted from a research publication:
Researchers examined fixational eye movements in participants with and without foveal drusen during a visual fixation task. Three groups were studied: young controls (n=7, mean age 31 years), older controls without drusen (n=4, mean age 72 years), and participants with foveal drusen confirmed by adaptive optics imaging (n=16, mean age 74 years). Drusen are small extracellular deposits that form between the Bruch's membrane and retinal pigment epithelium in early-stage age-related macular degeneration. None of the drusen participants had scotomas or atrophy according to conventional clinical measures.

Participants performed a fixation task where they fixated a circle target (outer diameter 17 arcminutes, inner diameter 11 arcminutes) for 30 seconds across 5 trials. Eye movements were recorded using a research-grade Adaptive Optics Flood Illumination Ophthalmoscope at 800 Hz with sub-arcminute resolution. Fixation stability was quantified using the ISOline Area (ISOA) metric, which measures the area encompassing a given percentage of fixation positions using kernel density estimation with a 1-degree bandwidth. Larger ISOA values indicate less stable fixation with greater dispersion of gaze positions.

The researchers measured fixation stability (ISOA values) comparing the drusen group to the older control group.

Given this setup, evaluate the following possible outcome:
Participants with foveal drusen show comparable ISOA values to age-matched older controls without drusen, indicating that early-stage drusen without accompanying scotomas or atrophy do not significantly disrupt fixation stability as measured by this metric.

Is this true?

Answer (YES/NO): NO